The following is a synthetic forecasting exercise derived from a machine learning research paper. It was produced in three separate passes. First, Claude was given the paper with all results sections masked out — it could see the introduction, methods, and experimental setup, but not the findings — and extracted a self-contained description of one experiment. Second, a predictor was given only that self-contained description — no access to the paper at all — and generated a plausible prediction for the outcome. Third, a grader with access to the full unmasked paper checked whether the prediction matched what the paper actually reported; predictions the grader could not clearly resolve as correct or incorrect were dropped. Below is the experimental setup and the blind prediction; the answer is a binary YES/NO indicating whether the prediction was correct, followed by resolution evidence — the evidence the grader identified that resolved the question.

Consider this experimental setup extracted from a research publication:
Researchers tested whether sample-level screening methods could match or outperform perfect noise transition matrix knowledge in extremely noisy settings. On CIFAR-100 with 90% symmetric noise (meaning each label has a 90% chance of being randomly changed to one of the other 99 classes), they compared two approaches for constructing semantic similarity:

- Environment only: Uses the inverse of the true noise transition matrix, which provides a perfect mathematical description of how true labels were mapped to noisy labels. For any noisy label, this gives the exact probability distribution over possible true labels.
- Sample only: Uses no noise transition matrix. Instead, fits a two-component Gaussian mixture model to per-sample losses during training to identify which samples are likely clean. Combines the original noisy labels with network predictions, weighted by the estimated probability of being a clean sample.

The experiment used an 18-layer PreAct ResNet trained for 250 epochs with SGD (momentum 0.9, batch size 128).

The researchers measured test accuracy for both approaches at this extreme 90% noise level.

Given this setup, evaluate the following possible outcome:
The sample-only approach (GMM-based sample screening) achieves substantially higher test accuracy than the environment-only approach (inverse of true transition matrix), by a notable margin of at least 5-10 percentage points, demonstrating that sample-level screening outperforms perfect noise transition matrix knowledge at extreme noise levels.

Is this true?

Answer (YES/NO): NO